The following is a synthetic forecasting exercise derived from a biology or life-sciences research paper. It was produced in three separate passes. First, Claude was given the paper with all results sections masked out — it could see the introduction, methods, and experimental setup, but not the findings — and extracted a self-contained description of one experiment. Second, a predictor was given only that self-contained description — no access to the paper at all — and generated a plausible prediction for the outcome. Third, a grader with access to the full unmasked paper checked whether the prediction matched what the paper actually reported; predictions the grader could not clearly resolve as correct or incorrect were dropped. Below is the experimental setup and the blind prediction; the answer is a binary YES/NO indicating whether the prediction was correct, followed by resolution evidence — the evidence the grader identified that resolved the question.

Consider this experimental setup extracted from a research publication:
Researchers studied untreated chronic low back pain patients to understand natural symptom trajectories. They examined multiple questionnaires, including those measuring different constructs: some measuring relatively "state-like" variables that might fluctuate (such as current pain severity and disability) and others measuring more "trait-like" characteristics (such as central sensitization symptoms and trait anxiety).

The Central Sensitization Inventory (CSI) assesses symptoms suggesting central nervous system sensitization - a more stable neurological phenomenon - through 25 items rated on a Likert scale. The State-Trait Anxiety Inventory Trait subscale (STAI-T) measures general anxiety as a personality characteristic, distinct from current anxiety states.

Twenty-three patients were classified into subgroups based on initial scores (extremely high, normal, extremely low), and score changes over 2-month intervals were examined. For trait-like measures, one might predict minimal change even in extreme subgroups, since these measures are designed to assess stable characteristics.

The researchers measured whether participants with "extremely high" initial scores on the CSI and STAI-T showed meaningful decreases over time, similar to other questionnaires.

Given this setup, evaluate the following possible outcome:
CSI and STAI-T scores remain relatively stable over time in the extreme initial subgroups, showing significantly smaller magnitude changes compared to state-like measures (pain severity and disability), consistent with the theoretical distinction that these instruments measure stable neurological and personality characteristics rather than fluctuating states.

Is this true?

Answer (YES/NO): YES